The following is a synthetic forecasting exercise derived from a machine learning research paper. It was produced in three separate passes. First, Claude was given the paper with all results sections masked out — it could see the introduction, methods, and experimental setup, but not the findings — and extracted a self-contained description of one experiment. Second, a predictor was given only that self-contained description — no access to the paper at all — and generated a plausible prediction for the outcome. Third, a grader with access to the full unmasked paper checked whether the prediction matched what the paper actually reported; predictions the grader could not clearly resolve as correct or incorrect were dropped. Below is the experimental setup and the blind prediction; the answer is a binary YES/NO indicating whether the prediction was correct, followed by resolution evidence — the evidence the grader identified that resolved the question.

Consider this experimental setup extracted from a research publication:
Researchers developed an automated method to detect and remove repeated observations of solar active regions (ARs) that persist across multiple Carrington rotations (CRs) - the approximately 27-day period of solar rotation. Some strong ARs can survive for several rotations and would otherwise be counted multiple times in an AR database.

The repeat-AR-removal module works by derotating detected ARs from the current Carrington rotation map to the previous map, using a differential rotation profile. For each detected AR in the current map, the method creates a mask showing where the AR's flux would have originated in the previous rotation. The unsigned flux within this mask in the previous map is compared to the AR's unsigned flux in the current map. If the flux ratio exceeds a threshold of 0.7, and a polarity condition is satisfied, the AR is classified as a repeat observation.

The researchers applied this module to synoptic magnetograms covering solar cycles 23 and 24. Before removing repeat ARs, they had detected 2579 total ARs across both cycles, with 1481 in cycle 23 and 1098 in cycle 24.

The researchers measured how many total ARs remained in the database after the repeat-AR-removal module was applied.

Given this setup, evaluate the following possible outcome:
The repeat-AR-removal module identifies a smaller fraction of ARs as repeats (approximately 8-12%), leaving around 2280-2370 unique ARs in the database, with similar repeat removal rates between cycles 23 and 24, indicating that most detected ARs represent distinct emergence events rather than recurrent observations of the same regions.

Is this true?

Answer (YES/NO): NO